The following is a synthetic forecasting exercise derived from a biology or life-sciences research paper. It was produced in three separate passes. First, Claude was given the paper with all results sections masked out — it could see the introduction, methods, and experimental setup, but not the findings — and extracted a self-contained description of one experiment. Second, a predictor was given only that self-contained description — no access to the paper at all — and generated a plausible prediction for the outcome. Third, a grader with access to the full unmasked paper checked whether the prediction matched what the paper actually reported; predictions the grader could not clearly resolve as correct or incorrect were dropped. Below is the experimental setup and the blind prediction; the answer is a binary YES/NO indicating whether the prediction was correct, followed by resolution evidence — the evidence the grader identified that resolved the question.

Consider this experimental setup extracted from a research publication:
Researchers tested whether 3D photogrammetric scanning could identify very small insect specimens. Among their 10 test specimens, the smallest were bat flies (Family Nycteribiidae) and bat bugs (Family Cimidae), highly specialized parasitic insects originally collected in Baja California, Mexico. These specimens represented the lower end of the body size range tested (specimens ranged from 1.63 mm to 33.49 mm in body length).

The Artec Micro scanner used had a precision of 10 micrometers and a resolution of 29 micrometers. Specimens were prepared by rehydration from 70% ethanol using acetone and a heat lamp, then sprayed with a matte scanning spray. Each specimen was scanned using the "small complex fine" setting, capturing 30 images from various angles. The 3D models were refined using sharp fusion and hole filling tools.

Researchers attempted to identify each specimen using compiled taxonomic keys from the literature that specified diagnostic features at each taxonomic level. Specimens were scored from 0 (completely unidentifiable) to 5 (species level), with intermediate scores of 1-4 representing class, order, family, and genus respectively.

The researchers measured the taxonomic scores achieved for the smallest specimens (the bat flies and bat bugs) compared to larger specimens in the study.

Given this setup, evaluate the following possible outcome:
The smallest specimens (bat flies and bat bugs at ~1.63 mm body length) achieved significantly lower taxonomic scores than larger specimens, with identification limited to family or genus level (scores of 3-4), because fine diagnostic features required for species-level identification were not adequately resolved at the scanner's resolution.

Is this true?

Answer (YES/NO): NO